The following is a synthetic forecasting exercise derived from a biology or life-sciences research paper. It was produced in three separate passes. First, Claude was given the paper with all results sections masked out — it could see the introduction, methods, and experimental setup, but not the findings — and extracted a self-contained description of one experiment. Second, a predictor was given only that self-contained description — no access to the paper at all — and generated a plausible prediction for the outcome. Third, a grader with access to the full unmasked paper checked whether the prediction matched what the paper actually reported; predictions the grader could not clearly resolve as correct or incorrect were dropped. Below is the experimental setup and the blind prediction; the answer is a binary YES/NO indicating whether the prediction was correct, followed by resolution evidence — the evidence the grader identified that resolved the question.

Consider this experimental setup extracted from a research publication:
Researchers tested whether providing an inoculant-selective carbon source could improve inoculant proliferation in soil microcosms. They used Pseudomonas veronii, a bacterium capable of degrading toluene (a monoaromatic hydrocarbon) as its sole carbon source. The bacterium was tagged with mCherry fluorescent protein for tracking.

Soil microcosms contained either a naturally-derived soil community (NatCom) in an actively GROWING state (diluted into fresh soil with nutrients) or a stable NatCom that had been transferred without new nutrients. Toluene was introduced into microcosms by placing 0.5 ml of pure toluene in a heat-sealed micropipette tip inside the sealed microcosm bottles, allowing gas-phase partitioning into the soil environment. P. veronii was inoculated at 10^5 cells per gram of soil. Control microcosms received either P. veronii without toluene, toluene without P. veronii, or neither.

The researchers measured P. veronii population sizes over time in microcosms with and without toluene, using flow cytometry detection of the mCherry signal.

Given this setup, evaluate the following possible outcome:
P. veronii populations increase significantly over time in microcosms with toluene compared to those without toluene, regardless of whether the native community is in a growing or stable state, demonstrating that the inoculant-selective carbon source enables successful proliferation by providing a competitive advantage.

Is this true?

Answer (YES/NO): YES